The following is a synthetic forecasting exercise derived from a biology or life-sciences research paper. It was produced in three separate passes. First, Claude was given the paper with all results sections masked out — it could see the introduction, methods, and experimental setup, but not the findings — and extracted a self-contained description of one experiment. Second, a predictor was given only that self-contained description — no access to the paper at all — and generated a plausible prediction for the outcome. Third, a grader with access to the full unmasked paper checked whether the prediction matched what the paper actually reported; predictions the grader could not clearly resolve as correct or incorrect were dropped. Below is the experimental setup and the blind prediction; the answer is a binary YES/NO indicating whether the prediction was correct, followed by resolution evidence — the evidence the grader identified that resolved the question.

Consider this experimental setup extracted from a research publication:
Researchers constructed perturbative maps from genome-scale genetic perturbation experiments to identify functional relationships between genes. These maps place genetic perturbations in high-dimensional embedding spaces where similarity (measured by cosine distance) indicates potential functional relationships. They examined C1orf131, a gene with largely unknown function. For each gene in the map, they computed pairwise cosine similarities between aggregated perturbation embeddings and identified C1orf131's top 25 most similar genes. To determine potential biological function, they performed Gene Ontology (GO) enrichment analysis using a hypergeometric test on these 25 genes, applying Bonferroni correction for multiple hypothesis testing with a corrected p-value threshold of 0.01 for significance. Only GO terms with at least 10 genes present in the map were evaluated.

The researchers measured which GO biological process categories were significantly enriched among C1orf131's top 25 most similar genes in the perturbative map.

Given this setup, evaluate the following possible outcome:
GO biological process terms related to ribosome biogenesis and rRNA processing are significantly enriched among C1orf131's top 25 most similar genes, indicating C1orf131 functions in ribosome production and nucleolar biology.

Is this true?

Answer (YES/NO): YES